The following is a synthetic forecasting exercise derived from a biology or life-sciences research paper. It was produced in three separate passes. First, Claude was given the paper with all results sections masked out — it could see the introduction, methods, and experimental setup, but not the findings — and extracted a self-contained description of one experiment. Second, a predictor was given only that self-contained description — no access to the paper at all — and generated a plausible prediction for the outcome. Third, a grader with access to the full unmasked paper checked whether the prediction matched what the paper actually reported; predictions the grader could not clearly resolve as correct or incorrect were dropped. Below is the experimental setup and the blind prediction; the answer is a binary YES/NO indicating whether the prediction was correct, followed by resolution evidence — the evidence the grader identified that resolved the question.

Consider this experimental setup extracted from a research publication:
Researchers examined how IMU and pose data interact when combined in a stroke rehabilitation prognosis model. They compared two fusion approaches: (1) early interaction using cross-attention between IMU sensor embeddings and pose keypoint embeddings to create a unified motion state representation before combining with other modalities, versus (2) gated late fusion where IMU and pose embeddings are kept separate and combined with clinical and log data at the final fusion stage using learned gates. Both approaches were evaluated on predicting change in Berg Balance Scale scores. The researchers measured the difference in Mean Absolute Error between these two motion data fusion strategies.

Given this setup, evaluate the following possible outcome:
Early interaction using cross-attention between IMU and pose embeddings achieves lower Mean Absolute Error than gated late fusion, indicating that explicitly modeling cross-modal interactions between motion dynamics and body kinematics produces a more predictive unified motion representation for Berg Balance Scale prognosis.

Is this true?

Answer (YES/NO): YES